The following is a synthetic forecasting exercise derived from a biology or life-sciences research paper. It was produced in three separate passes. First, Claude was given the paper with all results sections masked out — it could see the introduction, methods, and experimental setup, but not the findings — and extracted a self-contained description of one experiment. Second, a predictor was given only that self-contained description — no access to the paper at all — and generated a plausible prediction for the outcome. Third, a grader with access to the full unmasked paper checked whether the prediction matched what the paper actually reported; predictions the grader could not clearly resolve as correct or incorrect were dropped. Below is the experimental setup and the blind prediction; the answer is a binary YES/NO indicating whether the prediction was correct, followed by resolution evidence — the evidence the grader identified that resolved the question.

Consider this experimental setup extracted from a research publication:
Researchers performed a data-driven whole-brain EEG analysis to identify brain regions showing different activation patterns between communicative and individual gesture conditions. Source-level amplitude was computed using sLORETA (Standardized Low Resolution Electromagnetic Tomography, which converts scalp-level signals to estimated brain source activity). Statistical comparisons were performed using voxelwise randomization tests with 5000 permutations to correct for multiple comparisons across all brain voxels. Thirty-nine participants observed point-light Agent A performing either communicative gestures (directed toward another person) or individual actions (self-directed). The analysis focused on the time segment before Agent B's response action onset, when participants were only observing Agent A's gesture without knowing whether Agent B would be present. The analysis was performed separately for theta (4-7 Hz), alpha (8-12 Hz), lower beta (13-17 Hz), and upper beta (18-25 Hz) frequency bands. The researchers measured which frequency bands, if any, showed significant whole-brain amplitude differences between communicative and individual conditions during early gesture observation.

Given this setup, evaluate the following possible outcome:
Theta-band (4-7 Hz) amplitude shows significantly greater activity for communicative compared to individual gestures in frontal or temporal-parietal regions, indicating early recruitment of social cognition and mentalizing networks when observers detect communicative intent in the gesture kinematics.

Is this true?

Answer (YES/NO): NO